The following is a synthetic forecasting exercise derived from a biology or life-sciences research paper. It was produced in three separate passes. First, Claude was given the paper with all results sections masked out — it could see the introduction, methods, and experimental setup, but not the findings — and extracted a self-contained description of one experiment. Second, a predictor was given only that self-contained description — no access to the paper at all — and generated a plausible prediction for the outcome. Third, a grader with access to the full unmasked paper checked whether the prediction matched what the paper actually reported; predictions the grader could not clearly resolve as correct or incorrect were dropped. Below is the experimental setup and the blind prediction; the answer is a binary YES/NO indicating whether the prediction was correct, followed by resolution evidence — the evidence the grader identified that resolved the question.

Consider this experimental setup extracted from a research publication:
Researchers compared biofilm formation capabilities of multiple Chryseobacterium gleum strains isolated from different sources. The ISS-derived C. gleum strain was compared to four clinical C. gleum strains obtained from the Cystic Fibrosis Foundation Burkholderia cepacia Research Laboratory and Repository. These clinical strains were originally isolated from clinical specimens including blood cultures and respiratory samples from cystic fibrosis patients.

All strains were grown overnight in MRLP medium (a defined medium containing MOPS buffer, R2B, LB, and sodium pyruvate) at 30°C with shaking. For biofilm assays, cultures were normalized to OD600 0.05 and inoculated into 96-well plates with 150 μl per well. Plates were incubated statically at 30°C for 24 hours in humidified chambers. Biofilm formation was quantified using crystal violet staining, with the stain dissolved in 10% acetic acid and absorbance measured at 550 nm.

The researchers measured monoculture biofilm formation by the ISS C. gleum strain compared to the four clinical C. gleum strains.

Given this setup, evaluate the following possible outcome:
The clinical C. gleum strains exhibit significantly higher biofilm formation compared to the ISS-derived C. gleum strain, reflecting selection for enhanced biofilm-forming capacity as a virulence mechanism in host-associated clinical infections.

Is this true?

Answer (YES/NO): YES